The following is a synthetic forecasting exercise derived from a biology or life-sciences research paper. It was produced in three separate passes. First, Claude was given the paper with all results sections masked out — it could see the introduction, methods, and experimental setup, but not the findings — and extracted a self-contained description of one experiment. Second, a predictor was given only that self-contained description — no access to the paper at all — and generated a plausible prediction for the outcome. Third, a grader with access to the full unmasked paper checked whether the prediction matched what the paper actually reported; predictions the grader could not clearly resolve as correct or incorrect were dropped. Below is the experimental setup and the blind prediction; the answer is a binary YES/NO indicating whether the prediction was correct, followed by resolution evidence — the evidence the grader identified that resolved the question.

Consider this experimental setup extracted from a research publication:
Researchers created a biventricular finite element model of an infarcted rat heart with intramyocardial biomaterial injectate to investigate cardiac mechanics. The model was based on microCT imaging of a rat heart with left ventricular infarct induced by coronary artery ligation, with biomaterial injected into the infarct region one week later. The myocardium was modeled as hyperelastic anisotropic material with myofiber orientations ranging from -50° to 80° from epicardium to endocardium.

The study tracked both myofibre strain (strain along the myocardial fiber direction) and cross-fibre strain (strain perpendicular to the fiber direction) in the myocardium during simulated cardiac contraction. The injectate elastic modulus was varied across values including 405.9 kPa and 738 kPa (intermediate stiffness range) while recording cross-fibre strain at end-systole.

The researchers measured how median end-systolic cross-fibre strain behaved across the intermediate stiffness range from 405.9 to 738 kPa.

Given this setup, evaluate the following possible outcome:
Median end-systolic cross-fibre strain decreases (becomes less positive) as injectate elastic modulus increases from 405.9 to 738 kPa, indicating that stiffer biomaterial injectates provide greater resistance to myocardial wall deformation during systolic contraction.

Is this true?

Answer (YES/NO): NO